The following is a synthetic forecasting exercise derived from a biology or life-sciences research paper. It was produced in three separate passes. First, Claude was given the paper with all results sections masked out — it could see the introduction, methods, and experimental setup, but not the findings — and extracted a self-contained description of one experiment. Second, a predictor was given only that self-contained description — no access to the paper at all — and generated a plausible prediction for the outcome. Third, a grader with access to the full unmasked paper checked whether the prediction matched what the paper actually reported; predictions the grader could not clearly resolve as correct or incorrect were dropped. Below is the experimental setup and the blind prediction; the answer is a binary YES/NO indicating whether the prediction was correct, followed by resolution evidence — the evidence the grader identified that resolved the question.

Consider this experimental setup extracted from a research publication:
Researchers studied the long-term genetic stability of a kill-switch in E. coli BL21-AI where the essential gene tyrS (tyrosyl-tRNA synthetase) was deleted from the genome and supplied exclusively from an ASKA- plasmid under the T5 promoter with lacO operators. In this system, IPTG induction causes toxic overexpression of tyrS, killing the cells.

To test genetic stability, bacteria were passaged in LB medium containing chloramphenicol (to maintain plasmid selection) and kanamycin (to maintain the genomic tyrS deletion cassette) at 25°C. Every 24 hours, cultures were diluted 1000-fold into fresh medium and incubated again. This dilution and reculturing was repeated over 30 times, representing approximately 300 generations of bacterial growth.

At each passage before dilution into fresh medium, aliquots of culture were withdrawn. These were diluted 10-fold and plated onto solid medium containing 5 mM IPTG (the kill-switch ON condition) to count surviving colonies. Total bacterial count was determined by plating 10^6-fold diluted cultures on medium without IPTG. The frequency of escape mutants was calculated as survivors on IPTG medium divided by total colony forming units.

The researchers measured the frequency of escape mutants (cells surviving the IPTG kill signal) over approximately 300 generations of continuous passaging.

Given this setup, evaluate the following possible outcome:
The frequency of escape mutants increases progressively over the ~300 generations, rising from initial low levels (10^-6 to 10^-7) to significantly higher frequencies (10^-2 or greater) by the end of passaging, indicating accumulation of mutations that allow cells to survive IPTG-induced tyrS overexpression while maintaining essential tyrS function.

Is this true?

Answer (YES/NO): NO